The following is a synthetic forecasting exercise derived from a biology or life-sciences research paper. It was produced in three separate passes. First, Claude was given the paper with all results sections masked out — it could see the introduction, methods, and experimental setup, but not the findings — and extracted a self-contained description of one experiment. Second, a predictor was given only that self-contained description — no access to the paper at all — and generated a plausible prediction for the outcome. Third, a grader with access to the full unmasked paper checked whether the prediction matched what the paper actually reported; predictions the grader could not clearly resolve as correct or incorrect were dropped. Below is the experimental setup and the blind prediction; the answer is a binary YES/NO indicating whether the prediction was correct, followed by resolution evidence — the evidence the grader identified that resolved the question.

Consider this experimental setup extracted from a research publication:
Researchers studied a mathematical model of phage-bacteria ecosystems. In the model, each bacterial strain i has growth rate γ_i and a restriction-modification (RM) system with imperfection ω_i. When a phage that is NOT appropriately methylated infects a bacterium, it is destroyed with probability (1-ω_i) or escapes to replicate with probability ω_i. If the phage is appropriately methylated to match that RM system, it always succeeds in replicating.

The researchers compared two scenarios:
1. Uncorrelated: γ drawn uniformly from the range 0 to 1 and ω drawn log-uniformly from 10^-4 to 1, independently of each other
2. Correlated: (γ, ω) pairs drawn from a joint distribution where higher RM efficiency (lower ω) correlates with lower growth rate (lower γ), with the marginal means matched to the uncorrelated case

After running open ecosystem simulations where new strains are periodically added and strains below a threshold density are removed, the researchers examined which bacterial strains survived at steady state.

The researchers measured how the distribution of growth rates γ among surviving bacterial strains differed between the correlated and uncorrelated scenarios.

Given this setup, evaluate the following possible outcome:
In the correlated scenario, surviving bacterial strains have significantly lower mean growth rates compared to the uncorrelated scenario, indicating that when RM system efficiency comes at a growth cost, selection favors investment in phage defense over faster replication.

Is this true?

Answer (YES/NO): NO